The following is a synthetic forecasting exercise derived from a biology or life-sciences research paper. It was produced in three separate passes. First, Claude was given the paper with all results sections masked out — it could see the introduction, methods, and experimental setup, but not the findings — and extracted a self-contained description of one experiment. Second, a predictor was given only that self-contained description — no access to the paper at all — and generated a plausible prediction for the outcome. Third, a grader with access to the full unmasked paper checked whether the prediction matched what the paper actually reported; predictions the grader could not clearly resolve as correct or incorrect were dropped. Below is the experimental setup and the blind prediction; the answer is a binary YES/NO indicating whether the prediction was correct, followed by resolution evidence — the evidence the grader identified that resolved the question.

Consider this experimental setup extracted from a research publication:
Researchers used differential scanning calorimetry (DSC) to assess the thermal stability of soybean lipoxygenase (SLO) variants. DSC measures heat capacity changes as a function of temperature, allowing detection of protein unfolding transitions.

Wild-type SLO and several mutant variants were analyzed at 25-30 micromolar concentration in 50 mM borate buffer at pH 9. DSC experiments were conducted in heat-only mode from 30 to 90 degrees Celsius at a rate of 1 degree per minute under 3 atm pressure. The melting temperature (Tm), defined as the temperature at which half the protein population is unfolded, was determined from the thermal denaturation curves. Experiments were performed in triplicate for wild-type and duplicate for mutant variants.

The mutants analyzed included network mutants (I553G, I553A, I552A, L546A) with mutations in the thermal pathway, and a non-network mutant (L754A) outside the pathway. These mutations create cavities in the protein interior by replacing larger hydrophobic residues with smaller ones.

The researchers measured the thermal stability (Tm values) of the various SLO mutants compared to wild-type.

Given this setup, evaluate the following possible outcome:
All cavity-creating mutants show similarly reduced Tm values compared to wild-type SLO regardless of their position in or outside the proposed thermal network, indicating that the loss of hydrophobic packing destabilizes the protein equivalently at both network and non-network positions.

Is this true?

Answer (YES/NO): NO